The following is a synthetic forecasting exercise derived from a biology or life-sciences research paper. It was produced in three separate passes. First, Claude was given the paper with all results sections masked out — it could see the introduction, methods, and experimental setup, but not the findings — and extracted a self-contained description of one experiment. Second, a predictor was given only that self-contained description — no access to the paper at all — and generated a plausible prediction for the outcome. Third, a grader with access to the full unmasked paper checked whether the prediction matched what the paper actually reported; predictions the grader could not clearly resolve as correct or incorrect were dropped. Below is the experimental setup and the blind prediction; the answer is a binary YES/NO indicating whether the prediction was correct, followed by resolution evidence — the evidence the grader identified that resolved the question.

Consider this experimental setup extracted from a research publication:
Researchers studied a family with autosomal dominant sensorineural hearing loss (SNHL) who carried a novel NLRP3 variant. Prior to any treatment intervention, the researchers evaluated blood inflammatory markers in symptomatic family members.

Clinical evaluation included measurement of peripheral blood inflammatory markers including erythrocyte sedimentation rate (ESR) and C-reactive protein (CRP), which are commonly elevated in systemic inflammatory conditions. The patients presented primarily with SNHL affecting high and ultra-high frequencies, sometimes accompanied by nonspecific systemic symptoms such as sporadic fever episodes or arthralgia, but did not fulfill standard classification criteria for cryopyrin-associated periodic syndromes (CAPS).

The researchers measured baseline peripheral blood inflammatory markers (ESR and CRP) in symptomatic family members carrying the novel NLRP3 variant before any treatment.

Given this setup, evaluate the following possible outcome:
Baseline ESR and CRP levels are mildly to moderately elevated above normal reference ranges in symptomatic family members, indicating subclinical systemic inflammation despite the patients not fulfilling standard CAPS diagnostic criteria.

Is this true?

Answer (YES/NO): NO